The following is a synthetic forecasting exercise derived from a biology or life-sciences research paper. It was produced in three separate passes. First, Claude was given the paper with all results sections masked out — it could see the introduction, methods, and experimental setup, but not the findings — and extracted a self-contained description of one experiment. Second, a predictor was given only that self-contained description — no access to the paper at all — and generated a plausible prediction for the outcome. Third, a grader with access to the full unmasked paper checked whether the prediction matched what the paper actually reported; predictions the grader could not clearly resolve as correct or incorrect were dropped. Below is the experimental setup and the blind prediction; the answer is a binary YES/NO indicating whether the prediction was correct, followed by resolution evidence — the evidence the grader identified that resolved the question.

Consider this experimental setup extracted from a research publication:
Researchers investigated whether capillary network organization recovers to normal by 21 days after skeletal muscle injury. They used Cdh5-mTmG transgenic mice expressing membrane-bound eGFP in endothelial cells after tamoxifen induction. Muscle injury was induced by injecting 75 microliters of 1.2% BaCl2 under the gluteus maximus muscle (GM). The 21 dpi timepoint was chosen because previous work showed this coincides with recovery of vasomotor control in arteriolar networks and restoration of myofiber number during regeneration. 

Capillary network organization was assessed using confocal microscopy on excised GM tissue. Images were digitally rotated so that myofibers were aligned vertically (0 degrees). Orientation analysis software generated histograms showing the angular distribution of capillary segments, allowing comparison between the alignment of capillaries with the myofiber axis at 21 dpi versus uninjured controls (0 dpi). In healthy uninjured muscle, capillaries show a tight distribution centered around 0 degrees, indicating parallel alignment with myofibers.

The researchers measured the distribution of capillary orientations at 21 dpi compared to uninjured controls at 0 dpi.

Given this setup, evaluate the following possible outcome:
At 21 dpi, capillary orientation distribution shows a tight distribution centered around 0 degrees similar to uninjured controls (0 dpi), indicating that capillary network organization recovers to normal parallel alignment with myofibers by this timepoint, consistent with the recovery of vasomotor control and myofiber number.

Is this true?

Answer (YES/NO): YES